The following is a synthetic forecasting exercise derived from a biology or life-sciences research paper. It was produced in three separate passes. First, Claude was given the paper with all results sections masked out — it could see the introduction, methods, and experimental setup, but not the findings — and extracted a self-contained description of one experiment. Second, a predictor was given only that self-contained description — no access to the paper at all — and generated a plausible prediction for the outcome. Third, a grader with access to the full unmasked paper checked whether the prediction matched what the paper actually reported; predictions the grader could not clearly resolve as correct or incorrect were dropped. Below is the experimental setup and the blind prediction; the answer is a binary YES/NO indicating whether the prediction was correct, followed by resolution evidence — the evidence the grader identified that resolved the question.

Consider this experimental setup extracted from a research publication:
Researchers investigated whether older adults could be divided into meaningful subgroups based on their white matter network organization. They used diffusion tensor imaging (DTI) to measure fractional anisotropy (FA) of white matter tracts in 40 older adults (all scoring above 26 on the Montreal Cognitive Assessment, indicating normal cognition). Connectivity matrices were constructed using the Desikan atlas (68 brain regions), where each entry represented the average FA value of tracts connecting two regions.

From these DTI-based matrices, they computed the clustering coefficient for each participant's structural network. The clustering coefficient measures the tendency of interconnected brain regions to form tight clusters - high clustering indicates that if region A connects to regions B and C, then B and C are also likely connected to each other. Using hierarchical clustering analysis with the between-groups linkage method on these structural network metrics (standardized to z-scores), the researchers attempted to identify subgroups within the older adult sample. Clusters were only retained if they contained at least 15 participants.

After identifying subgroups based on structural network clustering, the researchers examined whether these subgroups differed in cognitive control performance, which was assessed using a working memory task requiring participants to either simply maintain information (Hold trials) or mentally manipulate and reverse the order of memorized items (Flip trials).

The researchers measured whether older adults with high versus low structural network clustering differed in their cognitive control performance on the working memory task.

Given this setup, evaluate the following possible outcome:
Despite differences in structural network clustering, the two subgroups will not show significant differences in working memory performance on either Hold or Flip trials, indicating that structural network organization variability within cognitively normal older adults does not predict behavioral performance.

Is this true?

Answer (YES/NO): NO